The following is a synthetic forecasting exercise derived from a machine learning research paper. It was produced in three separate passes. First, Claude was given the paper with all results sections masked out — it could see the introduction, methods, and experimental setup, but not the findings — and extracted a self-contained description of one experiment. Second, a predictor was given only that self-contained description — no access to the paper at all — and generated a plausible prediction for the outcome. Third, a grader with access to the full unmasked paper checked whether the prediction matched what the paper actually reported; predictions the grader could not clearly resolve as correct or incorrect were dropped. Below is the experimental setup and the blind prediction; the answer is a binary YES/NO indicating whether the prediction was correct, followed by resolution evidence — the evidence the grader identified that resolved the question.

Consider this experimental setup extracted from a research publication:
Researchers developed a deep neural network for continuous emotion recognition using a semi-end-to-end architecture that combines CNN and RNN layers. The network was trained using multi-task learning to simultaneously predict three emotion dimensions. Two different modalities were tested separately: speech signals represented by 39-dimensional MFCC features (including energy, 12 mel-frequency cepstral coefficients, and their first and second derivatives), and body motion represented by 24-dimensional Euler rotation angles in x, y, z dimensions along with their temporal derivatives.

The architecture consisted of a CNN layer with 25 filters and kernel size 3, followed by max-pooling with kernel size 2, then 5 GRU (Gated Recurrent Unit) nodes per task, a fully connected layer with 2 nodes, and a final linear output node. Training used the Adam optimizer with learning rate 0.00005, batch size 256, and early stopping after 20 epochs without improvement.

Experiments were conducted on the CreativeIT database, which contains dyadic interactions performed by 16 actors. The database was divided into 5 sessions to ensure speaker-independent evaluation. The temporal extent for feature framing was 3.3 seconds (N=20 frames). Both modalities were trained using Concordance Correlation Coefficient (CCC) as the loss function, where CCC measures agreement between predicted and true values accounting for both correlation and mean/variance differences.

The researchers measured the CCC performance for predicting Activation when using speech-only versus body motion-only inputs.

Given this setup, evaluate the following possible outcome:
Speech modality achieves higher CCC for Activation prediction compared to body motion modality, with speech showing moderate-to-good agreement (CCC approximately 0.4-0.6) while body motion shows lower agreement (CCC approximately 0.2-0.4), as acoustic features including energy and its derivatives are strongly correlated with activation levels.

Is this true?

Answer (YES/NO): NO